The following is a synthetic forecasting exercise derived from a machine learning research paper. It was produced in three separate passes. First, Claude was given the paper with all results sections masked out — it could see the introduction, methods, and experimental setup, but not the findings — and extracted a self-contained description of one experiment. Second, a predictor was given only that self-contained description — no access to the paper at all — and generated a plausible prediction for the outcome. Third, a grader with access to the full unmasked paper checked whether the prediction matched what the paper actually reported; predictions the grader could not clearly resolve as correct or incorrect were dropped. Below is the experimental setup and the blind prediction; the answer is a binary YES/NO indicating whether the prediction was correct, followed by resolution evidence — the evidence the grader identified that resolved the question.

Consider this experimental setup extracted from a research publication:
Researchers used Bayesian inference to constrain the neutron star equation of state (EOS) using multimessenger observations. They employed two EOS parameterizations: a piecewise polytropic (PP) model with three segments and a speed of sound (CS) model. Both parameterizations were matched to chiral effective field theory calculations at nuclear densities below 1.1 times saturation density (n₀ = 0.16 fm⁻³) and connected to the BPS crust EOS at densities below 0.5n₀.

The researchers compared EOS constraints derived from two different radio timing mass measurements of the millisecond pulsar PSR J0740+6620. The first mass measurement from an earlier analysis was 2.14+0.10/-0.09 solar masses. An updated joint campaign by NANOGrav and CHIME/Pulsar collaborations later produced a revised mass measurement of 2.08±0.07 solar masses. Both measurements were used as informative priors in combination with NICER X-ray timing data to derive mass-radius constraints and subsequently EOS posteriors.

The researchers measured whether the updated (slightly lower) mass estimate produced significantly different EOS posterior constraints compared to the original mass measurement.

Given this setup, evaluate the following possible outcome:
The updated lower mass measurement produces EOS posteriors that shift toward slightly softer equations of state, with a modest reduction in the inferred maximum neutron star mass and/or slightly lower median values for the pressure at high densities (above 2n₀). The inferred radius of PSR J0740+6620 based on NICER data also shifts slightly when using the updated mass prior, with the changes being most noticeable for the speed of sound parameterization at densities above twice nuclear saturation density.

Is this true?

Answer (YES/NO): NO